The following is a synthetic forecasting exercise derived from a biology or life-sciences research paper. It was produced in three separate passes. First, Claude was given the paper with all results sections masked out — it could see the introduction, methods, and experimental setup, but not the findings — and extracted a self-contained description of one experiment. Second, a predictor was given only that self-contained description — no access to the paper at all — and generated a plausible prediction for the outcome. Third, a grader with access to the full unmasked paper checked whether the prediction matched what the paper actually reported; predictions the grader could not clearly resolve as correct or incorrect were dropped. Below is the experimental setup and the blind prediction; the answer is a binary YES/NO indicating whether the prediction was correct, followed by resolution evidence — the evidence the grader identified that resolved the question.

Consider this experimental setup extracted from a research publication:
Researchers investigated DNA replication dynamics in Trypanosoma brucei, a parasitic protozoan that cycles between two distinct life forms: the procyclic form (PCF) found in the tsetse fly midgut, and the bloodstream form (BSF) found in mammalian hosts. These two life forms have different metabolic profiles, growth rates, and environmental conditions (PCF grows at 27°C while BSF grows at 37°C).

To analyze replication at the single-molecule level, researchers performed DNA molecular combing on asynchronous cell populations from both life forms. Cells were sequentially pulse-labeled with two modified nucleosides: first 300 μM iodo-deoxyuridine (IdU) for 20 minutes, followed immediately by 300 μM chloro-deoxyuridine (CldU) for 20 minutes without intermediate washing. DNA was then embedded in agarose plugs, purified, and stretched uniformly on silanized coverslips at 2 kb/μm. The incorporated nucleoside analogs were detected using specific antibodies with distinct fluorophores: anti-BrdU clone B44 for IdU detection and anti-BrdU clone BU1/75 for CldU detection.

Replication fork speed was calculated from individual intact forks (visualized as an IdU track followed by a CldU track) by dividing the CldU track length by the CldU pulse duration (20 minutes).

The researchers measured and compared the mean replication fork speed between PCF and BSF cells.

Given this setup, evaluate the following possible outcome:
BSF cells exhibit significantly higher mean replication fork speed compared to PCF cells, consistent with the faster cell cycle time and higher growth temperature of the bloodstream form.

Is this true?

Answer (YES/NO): YES